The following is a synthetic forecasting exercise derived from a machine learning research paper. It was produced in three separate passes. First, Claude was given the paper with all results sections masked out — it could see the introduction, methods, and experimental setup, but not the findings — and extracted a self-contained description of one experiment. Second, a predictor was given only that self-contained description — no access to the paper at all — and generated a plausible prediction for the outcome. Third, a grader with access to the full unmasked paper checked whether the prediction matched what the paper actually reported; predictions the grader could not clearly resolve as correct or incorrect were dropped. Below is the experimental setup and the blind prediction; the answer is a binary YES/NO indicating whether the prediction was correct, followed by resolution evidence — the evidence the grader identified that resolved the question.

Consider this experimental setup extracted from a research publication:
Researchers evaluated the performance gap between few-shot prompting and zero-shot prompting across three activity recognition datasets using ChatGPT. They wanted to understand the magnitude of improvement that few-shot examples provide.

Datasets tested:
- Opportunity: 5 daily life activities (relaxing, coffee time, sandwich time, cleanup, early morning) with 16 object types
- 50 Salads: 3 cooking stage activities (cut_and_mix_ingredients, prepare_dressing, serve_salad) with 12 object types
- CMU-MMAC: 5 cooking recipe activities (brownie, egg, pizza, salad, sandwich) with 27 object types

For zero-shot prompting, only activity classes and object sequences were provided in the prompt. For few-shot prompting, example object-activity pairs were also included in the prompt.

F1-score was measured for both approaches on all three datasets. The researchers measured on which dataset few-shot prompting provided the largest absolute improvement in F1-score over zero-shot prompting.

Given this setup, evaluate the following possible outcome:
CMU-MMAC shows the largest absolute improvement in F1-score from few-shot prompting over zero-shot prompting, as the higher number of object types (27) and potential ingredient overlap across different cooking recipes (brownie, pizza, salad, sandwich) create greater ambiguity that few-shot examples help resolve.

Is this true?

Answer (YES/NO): NO